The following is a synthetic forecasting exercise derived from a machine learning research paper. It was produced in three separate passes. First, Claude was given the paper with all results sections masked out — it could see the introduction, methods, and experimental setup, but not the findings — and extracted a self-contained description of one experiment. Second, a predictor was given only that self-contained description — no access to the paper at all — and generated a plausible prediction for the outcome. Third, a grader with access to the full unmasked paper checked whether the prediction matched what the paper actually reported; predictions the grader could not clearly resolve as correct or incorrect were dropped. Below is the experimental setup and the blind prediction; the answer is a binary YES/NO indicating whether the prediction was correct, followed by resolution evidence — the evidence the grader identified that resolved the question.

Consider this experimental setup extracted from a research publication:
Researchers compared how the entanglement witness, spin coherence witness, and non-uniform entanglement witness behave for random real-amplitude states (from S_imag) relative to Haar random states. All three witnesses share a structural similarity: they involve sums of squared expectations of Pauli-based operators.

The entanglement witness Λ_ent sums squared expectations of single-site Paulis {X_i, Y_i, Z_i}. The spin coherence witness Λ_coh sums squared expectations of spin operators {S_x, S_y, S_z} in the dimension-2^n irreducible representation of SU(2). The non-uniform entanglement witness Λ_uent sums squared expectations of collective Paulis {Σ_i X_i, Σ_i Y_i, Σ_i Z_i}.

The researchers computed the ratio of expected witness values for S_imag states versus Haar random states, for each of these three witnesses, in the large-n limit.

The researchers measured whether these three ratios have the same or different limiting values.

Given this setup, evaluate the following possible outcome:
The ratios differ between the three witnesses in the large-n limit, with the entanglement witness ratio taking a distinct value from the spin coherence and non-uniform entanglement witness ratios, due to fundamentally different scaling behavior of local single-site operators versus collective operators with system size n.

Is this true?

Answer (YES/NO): NO